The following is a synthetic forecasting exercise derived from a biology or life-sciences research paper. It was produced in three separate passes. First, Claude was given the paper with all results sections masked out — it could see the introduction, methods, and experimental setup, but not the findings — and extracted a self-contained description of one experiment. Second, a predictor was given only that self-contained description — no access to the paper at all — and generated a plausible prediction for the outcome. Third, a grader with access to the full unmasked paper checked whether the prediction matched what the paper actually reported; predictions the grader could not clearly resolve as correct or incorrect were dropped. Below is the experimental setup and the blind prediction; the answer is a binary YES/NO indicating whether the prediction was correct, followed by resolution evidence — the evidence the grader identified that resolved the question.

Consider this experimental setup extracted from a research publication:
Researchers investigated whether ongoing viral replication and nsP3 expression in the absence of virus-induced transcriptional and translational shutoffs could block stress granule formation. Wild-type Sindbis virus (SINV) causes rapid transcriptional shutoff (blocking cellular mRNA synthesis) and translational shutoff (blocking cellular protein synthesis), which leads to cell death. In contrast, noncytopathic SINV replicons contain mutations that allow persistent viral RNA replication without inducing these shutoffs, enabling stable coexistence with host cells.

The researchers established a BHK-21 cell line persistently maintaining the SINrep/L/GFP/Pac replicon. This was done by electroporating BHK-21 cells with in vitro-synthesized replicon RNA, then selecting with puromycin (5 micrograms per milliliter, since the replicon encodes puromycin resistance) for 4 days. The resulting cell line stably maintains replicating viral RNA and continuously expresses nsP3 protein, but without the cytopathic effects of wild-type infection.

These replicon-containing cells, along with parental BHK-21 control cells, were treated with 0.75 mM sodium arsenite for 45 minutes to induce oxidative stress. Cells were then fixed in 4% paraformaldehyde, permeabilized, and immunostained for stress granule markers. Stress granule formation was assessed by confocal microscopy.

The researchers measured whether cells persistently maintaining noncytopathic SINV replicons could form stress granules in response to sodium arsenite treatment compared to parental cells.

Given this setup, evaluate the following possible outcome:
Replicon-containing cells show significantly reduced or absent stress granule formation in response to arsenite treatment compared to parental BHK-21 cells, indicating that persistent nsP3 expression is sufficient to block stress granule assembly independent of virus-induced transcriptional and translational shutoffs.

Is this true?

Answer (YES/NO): NO